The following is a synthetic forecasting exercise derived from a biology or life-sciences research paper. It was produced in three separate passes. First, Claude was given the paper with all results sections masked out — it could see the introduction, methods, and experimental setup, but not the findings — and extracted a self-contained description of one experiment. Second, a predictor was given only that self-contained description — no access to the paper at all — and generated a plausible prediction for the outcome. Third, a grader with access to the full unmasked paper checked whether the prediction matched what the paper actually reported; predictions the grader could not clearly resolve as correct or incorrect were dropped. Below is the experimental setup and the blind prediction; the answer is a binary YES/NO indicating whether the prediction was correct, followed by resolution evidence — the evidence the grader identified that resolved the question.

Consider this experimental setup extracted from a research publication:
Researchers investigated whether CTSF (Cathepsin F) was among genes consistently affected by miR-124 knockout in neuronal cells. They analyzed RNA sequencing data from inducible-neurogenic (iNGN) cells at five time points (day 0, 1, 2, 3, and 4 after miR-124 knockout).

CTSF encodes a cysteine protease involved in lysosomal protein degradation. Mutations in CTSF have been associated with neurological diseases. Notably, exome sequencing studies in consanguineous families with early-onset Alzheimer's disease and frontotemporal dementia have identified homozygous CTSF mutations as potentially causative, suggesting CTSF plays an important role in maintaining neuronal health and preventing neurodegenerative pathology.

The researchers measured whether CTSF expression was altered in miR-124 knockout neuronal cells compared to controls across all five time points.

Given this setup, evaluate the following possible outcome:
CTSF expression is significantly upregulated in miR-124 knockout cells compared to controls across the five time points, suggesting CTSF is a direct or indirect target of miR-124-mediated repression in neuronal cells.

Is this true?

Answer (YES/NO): NO